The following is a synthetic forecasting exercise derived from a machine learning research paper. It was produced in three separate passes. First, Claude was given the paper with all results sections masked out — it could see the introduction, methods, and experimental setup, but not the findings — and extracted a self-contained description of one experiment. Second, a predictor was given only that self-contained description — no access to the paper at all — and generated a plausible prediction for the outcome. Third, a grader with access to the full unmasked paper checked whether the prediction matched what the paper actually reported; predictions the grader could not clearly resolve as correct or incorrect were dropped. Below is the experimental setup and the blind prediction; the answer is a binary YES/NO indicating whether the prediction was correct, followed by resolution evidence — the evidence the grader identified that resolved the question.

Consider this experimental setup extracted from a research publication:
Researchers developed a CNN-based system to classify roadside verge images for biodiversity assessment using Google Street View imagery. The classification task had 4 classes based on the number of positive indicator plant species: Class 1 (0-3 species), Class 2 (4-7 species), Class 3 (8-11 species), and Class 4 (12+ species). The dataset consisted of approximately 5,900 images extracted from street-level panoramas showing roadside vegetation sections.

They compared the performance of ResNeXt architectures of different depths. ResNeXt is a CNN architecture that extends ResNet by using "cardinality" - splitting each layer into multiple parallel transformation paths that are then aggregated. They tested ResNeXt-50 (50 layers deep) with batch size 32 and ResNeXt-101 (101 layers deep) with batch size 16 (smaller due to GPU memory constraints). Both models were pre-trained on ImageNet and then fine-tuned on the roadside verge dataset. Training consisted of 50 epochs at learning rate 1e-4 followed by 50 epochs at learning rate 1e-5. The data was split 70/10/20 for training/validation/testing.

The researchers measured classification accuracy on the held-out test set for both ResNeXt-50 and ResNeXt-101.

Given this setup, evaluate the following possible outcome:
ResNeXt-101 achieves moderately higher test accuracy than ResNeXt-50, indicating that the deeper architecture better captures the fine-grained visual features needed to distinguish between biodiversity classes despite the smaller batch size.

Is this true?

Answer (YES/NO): NO